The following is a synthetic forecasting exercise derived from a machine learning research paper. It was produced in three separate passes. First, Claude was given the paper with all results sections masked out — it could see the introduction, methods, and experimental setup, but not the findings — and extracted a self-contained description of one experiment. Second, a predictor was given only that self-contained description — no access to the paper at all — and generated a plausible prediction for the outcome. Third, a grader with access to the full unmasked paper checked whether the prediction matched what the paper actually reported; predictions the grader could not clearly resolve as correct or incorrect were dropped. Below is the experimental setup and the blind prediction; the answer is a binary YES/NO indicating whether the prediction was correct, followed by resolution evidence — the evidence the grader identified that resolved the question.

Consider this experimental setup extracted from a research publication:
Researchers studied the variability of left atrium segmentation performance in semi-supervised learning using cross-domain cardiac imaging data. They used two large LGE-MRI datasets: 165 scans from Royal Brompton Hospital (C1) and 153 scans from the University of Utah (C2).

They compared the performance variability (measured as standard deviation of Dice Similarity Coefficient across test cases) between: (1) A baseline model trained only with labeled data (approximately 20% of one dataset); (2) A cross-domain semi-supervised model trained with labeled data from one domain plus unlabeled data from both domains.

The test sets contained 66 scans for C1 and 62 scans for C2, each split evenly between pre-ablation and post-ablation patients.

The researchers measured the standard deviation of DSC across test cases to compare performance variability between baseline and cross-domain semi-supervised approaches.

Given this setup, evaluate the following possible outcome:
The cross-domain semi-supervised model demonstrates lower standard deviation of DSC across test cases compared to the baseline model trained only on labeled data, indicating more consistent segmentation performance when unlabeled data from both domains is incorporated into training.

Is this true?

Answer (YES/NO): YES